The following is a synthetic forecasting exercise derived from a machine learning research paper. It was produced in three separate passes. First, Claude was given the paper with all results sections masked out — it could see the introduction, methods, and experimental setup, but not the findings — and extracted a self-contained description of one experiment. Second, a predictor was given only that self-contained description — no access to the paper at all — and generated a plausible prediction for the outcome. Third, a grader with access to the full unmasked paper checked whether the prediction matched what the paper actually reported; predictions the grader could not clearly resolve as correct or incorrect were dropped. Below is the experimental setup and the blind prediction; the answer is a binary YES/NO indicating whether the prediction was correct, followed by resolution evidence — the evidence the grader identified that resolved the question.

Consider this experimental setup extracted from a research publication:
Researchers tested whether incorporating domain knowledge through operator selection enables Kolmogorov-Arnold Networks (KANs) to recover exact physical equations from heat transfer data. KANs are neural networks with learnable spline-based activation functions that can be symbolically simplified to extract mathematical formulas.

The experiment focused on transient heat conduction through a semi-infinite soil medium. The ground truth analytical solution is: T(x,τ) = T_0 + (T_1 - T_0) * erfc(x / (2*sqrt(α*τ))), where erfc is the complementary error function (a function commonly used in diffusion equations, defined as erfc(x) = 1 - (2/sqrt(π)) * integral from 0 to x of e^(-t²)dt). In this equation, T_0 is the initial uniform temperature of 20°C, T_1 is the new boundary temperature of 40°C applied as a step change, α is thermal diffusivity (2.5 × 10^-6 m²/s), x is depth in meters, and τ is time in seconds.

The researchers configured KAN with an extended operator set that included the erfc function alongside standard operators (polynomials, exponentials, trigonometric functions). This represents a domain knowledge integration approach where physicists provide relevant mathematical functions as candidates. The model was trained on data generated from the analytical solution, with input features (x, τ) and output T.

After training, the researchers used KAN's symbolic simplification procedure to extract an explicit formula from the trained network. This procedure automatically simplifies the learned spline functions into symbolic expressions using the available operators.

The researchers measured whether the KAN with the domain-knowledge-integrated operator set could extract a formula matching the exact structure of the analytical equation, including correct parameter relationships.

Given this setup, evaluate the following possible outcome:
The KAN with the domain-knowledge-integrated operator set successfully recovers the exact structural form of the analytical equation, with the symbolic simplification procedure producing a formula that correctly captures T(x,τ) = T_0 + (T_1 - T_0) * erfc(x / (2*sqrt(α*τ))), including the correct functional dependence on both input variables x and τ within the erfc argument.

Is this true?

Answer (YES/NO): NO